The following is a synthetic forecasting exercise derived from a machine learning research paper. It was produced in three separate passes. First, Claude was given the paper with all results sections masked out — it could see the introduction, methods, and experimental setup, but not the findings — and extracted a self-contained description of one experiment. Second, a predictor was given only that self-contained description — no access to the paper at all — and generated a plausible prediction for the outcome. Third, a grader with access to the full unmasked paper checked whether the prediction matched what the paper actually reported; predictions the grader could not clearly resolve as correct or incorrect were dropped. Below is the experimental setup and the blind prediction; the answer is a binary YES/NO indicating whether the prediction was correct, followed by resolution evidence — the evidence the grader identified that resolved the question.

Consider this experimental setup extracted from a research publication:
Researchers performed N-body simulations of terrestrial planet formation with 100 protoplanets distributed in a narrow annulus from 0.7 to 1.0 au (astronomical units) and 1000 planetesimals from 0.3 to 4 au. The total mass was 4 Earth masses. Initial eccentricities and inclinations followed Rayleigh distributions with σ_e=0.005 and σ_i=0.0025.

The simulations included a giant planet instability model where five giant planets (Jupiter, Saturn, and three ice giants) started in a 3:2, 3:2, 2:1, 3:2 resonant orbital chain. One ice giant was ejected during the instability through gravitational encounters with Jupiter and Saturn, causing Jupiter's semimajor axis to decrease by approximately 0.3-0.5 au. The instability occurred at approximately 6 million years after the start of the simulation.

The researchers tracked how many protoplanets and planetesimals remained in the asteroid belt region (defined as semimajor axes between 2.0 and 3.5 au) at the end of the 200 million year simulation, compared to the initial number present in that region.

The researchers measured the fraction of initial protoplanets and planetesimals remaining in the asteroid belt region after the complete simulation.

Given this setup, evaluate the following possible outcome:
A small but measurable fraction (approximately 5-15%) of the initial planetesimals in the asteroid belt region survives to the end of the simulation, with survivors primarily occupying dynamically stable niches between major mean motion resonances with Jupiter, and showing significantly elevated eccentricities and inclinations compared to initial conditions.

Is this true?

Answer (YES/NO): NO